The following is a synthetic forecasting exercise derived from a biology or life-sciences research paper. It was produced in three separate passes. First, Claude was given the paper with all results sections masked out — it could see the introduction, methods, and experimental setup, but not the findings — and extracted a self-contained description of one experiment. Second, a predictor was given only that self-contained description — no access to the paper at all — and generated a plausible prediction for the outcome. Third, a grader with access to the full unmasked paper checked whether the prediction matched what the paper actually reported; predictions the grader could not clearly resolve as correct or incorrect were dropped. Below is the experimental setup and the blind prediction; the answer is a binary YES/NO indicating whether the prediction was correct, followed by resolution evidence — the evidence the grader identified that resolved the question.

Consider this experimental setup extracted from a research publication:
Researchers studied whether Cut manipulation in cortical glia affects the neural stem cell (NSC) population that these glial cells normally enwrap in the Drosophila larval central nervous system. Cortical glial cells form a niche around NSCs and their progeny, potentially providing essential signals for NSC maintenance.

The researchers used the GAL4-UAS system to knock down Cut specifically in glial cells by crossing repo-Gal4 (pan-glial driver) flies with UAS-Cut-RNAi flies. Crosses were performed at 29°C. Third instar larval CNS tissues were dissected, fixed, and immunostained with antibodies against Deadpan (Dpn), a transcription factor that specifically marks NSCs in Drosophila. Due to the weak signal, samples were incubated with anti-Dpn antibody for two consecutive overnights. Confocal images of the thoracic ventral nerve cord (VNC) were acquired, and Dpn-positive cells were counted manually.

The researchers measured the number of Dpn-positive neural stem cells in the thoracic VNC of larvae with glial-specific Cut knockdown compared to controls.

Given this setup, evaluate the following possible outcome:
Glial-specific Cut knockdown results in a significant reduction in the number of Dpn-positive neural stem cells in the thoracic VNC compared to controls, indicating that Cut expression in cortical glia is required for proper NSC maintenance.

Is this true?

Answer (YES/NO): YES